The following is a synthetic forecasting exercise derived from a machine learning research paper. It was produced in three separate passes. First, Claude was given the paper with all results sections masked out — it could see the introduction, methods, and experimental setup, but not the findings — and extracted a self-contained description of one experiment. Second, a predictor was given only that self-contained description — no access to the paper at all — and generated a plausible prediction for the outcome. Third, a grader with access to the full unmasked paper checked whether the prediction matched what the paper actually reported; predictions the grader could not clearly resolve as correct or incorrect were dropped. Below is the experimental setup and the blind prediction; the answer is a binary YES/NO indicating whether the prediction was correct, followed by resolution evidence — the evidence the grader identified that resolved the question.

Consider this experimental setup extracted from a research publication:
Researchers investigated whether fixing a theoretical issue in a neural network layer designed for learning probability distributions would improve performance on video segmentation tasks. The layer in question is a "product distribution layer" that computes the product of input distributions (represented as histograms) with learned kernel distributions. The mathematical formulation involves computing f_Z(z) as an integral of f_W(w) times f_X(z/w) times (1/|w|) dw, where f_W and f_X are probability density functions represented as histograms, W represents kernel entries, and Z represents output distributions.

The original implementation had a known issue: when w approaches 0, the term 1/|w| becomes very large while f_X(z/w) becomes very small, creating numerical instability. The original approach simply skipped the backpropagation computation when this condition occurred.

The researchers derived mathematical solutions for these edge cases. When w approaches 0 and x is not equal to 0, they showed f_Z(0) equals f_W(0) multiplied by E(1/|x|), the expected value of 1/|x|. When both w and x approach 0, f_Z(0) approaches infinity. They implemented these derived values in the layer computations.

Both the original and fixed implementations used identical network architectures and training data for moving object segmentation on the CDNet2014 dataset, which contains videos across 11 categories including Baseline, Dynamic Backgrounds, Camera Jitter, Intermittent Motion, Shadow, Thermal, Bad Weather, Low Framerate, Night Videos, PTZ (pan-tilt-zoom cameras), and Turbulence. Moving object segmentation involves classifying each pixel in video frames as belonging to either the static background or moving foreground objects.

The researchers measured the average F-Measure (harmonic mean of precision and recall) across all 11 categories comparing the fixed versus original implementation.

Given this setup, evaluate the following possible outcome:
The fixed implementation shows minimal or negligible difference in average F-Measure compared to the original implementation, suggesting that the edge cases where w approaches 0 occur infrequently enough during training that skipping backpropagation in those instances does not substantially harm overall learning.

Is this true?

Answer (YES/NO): NO